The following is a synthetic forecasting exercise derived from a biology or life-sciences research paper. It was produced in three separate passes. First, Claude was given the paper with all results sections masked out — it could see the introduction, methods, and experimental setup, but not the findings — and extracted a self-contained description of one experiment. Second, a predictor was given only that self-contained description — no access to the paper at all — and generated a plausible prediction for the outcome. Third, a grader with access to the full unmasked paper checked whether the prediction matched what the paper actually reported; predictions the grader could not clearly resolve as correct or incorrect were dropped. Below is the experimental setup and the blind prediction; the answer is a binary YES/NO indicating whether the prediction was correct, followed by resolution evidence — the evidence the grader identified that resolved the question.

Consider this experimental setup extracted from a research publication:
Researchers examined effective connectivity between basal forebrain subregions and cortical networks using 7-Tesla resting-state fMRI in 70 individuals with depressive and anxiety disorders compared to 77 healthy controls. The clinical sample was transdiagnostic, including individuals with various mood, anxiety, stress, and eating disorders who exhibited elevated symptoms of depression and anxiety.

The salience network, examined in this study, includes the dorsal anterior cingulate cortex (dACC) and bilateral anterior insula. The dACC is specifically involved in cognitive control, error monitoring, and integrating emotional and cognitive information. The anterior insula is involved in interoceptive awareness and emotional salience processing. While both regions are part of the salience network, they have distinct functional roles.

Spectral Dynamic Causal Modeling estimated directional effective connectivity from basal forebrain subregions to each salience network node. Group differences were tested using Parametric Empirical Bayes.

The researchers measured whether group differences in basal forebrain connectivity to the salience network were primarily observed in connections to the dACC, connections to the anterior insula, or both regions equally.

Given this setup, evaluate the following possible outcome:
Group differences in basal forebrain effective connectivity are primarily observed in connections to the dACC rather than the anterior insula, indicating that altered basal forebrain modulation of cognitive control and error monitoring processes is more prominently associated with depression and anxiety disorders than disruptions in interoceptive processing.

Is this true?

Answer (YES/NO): NO